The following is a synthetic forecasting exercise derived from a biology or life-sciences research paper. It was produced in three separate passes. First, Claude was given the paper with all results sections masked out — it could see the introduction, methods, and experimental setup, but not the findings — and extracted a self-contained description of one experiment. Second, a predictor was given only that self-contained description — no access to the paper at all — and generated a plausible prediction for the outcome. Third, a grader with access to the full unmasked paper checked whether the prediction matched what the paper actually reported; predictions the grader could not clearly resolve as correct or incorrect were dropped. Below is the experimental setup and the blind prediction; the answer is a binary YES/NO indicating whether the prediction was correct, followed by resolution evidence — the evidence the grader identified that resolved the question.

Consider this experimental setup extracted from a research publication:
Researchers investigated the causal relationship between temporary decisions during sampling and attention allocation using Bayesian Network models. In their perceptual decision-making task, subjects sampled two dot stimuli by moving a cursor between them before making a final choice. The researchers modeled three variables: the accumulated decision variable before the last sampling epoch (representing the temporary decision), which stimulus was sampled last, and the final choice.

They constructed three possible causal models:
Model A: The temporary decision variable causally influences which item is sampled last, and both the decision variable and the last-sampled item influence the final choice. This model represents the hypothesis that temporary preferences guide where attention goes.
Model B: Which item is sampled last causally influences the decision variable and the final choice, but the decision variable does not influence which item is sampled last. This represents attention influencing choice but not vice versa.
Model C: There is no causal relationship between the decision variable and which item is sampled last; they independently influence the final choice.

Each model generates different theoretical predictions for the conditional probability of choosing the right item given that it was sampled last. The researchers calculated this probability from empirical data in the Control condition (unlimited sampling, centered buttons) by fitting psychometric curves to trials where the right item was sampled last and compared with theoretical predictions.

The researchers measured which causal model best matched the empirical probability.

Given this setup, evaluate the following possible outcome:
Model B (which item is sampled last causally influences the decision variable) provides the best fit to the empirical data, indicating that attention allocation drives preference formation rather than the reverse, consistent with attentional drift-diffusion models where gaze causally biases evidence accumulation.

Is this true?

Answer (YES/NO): NO